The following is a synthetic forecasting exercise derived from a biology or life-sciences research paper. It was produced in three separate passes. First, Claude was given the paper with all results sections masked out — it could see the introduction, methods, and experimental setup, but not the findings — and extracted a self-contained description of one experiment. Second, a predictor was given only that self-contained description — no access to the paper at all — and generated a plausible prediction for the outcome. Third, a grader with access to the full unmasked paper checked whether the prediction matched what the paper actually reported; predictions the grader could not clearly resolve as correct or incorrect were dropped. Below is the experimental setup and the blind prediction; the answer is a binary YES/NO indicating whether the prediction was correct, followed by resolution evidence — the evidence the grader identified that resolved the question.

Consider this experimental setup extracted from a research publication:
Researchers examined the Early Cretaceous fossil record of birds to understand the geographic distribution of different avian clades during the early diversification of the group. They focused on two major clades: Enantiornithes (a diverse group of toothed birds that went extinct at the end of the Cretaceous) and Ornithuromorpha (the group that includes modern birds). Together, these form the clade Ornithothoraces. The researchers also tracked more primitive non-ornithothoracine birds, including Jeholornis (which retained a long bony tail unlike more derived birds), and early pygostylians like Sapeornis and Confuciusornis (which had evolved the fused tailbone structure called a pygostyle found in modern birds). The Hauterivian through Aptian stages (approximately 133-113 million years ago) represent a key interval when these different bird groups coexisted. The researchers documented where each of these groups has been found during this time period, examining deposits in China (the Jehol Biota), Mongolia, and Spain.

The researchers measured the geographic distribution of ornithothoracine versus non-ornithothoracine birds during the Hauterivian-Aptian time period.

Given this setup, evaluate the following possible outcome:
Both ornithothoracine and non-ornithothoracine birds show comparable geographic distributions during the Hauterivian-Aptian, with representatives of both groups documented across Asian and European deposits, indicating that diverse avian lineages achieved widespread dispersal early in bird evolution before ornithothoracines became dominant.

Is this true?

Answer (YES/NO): NO